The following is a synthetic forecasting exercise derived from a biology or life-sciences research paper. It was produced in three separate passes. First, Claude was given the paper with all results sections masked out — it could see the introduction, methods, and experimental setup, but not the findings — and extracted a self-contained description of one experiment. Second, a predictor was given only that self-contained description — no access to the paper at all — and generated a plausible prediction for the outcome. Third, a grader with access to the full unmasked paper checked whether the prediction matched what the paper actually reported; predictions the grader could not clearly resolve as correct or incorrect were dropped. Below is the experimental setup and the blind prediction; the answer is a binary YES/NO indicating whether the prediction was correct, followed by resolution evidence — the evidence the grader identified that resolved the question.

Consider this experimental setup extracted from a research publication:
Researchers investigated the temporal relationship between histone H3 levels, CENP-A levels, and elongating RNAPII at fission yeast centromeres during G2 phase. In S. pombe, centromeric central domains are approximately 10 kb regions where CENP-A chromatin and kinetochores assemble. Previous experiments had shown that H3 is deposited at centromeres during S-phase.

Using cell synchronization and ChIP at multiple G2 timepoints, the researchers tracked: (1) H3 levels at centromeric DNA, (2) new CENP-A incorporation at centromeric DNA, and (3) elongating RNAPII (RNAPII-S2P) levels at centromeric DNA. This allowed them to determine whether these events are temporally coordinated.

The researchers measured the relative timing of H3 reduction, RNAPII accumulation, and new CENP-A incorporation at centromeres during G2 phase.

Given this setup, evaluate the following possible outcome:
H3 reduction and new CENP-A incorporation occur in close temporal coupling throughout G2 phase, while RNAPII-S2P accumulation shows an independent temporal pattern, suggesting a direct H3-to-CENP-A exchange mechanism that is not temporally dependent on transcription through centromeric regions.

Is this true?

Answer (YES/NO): NO